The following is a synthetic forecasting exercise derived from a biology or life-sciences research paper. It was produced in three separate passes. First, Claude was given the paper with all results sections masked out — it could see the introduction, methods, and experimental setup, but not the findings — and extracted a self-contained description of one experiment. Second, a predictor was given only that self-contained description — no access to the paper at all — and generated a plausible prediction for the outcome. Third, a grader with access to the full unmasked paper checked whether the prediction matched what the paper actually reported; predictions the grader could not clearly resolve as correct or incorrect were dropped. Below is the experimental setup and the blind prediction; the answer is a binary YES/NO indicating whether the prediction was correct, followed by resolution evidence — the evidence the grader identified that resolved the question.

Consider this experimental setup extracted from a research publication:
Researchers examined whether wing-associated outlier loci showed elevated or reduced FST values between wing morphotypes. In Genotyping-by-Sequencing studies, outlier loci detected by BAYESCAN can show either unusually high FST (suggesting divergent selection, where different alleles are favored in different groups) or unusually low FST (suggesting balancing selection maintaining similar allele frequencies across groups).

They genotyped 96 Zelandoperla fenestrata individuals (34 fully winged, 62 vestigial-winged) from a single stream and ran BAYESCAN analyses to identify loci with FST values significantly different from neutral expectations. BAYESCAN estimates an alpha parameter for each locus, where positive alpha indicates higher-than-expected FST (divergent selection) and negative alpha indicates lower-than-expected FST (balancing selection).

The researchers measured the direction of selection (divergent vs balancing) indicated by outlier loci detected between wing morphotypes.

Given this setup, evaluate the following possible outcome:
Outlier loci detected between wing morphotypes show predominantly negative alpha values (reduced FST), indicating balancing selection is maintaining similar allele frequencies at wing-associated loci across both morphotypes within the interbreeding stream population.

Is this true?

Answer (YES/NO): NO